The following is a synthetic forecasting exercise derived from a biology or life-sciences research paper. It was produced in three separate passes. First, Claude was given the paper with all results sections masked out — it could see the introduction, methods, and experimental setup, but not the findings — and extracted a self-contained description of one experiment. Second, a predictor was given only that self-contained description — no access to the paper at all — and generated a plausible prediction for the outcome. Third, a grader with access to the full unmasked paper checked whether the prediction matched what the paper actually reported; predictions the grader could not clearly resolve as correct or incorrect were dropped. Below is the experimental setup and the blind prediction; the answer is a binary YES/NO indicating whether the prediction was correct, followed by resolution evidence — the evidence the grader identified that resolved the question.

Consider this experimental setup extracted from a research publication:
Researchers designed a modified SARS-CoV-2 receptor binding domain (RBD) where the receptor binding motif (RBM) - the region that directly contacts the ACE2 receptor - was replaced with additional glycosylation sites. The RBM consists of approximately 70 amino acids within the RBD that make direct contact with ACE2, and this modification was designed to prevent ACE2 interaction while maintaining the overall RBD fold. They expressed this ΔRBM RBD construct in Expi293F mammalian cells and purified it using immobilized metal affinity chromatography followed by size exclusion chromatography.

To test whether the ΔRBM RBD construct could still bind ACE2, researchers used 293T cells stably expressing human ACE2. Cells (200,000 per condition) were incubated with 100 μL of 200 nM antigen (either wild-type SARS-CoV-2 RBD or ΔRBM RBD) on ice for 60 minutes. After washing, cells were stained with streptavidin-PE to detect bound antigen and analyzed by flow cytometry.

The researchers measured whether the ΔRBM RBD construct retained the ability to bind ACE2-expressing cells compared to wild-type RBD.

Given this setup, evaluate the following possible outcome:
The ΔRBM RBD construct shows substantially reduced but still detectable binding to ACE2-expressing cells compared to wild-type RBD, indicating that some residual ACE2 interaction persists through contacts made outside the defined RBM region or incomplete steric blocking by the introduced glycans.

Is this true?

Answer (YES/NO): NO